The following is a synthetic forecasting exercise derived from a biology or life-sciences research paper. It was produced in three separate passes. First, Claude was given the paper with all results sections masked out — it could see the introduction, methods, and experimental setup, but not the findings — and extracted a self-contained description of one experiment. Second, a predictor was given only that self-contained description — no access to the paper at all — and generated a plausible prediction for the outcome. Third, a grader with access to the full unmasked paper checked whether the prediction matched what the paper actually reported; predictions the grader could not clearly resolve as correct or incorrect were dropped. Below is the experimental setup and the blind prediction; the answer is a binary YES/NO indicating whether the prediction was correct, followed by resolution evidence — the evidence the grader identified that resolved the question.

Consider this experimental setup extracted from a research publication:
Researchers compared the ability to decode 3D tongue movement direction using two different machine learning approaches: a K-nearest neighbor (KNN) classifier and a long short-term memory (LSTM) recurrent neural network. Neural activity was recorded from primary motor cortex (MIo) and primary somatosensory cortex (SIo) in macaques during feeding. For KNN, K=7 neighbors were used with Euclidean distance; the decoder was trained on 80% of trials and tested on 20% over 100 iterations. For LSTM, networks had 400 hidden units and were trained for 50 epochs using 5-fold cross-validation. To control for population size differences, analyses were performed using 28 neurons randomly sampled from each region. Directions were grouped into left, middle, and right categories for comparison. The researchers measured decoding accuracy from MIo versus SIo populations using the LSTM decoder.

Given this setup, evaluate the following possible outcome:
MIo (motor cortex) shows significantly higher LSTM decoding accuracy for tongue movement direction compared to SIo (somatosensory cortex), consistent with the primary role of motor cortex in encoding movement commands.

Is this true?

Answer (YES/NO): YES